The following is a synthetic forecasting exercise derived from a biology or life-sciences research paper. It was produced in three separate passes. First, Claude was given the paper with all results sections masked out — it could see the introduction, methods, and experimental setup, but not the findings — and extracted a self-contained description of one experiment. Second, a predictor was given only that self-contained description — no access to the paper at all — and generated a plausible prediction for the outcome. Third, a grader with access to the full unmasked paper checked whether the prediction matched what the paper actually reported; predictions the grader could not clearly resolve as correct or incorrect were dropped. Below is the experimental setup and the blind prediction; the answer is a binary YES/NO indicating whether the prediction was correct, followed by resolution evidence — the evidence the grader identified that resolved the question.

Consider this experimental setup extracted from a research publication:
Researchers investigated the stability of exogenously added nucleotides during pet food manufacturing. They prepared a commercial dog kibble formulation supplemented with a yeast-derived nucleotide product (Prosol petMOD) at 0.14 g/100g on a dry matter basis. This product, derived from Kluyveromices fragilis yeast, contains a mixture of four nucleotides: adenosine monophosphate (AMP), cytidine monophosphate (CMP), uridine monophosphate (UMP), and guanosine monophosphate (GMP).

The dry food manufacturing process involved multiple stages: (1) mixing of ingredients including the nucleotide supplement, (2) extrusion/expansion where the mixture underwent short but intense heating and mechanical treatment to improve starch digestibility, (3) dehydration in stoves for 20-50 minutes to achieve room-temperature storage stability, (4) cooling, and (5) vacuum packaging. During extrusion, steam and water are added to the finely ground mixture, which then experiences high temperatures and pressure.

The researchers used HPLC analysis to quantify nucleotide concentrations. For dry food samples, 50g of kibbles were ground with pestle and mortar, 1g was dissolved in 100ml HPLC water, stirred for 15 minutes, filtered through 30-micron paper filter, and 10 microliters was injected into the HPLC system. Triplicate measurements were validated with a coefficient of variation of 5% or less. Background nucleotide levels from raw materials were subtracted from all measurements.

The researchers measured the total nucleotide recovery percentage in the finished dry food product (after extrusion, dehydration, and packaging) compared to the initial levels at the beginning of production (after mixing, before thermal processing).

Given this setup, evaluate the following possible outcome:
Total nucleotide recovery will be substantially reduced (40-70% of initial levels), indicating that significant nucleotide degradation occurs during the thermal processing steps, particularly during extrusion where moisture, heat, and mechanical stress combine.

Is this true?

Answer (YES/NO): NO